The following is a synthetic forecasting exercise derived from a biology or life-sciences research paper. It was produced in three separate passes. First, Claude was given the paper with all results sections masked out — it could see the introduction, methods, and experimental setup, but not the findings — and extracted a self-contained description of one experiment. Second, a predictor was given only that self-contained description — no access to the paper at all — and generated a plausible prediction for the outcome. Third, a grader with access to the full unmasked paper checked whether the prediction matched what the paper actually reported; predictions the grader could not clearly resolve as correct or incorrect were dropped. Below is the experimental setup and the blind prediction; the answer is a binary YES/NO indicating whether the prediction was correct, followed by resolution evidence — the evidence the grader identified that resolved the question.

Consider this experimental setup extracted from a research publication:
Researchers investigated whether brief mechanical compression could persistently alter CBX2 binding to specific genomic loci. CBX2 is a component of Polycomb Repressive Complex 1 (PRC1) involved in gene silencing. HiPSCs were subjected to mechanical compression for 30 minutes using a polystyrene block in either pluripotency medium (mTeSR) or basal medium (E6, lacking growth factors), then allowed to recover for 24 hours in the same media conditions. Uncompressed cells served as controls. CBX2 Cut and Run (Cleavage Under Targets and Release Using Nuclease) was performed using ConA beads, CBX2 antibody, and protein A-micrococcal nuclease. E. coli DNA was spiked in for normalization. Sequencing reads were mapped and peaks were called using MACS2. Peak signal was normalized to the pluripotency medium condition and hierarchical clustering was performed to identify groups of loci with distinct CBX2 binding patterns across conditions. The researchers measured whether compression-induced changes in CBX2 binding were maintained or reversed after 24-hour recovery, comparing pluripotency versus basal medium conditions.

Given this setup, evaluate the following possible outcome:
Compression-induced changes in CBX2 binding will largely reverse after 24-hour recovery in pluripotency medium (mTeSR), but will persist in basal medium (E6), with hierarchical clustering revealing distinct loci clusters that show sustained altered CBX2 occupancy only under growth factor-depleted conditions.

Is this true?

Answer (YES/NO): YES